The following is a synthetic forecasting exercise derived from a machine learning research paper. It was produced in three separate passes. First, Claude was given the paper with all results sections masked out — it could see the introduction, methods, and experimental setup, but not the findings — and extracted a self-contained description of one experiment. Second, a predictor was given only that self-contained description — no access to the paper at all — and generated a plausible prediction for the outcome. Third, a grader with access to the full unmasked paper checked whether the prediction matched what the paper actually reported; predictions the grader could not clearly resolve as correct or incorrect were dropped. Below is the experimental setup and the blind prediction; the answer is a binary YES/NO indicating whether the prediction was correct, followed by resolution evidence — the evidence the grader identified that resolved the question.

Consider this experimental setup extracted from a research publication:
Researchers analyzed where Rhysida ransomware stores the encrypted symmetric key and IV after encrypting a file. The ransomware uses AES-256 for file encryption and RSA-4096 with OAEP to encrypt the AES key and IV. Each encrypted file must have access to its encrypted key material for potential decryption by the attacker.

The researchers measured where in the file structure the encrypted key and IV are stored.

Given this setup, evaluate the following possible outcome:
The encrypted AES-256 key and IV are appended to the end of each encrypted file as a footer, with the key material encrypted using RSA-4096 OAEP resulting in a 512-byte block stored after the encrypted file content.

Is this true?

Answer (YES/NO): NO